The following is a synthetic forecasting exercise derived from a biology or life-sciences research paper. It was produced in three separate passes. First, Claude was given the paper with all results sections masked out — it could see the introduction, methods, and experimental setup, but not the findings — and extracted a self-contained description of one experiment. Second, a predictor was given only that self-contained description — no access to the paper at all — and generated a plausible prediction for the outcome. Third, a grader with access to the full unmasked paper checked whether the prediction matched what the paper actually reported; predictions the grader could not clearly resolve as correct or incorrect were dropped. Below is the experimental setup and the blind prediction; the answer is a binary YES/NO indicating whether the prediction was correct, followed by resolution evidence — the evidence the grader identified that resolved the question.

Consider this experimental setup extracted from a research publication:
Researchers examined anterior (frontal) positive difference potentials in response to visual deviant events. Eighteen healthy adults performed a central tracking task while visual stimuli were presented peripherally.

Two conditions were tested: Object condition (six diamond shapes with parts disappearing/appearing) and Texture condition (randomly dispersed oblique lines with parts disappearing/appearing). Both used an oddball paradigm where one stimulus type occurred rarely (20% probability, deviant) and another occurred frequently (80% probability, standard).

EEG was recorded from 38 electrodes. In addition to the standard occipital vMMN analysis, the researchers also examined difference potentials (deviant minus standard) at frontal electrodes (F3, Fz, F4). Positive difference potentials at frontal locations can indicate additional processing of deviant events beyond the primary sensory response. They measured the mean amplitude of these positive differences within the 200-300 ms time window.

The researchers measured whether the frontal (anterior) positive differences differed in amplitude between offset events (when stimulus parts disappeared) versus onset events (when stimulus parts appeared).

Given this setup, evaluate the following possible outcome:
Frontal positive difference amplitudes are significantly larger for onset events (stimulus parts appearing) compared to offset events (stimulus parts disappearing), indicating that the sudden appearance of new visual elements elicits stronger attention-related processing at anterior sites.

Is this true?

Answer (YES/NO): NO